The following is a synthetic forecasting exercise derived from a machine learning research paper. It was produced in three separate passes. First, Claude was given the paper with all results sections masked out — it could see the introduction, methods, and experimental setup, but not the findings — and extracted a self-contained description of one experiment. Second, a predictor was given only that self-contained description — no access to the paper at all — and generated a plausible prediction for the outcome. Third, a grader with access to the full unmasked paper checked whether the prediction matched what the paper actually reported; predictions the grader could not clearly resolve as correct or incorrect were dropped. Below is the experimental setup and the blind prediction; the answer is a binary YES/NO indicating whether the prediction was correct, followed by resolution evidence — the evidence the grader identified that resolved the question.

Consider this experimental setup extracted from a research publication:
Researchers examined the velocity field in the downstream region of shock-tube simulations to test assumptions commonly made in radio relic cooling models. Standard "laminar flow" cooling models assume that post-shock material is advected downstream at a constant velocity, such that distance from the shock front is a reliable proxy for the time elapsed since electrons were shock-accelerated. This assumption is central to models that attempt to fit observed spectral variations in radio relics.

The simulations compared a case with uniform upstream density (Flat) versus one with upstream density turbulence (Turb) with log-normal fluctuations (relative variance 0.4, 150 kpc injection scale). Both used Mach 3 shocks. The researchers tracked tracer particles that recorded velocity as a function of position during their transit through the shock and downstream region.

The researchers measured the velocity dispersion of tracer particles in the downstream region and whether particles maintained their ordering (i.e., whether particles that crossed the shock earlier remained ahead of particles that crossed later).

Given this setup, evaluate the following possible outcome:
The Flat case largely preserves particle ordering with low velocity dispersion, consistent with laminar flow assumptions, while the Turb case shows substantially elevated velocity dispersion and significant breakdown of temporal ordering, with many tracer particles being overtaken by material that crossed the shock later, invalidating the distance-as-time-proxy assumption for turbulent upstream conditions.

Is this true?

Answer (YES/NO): YES